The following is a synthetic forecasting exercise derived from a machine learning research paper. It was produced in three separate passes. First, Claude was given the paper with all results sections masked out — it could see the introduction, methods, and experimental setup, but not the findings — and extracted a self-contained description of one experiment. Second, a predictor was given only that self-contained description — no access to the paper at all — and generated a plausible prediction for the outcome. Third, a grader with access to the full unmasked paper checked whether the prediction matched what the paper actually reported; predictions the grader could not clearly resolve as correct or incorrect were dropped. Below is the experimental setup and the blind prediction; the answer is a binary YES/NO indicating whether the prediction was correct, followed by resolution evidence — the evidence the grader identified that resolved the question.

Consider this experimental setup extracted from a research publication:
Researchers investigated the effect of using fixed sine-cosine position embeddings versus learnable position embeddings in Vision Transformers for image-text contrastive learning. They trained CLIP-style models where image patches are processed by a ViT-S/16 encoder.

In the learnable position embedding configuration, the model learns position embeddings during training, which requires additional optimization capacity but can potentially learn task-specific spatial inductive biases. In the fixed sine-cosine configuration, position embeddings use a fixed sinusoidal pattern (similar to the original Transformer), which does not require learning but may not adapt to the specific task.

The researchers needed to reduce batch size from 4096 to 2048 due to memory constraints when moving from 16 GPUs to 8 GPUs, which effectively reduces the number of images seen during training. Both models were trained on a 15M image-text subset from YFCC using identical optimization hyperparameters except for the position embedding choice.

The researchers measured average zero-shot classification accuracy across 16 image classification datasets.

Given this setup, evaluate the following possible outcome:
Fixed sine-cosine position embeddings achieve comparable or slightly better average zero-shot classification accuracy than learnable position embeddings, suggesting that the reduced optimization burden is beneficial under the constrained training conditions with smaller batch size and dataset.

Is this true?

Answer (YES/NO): YES